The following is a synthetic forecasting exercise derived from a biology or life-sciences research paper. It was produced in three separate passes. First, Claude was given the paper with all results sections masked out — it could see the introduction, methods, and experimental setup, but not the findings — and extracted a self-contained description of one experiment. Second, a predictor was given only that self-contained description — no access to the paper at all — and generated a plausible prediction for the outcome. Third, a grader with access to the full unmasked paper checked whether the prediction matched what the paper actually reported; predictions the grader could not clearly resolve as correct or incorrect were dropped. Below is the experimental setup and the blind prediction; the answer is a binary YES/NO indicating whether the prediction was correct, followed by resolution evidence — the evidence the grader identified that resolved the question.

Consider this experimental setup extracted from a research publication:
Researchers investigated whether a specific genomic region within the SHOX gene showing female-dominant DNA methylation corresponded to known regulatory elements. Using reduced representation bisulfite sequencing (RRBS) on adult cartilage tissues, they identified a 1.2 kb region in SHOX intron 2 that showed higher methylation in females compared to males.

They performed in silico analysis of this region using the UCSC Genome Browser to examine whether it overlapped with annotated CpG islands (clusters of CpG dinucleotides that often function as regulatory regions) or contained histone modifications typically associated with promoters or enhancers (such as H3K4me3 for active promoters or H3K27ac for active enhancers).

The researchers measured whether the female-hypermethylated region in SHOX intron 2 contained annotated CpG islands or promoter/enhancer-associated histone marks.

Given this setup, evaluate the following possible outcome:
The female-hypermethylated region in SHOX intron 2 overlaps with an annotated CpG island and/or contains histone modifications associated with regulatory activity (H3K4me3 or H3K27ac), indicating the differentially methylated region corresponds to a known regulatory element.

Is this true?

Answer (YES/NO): YES